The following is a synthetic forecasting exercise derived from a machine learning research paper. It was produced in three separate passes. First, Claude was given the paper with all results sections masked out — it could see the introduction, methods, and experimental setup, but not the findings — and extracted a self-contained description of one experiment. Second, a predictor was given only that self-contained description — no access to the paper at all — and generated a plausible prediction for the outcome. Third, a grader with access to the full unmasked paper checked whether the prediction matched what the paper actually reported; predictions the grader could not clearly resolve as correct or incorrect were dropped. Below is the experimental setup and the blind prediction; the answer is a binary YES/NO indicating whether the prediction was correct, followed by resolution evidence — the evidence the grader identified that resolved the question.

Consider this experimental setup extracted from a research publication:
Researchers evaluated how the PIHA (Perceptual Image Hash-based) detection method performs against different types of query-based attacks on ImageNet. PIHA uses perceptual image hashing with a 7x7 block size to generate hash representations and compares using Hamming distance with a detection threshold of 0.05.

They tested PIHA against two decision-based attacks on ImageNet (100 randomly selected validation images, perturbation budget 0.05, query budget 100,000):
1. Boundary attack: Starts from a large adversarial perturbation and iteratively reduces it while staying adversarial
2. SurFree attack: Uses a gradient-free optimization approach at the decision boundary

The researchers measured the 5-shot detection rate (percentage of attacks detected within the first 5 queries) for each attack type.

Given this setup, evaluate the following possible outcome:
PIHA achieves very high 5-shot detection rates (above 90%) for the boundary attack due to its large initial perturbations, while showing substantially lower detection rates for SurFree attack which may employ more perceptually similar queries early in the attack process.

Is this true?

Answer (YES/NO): NO